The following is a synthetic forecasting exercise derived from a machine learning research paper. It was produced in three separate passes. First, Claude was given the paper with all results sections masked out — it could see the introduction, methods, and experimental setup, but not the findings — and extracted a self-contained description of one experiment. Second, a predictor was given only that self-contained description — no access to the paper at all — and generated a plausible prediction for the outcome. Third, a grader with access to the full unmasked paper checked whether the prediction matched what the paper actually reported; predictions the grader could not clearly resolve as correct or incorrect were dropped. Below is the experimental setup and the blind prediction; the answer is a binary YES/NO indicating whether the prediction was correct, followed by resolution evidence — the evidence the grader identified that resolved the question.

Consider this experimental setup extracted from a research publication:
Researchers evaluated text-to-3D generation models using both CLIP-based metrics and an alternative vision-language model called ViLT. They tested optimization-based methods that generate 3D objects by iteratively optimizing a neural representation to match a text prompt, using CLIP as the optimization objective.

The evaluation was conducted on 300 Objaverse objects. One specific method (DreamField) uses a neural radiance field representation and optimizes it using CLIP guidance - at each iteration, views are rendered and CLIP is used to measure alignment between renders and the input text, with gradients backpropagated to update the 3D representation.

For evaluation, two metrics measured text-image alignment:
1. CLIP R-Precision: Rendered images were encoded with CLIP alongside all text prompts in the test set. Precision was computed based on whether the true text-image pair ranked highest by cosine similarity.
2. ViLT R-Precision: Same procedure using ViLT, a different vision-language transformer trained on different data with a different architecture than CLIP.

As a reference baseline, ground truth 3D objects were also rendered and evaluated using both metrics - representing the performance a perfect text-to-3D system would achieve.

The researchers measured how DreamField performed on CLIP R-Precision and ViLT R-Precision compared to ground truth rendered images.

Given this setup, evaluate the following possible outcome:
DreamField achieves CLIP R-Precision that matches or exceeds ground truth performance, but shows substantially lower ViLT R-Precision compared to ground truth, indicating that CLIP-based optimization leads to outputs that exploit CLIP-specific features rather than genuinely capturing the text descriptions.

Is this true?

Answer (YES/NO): NO